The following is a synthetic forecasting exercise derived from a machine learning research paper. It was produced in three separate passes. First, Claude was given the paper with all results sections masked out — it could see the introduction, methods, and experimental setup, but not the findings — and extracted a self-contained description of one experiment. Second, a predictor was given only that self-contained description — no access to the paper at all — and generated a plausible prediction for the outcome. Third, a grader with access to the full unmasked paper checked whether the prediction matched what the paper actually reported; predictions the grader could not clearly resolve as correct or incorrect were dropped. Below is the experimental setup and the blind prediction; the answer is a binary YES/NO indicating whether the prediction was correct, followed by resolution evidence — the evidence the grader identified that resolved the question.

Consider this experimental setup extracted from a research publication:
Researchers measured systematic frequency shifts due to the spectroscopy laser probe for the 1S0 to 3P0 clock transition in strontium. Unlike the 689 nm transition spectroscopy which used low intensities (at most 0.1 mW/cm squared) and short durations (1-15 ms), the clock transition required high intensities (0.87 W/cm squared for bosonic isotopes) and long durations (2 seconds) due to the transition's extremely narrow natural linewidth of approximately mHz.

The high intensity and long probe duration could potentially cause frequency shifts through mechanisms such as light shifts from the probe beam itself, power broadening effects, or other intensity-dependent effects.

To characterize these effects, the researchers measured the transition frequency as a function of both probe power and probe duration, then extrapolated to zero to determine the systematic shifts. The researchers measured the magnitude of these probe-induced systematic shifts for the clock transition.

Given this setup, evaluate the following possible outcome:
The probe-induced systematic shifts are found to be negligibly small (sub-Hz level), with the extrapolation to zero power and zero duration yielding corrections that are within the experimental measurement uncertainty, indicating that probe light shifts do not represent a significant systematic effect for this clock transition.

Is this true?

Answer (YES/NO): NO